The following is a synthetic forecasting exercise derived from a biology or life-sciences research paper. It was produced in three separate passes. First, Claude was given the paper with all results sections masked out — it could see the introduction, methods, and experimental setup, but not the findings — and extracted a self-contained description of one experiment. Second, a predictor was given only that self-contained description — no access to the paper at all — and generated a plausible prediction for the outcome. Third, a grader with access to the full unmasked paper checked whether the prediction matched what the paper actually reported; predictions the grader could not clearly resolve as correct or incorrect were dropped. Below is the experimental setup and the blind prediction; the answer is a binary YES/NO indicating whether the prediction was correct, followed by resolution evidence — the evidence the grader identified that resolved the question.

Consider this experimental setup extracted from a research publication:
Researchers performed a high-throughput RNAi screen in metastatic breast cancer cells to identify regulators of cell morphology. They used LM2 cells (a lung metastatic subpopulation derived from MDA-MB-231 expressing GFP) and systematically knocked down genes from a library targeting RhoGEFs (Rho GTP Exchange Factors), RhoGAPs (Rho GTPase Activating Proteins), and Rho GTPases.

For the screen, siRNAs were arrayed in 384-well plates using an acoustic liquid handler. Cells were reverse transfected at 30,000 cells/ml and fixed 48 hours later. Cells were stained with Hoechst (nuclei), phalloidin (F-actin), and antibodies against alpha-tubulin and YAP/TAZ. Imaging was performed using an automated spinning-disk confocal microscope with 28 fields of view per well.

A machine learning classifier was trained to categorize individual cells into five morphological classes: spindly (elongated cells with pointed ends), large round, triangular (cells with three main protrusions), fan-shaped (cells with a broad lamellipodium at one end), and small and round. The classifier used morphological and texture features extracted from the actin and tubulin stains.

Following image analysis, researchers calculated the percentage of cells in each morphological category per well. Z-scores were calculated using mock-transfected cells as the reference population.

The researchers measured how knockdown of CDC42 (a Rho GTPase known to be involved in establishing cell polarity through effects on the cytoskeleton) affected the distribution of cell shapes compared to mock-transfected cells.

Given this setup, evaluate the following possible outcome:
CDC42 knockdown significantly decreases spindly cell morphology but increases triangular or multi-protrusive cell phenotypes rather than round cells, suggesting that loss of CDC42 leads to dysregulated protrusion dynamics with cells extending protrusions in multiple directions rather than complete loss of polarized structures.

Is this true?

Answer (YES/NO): NO